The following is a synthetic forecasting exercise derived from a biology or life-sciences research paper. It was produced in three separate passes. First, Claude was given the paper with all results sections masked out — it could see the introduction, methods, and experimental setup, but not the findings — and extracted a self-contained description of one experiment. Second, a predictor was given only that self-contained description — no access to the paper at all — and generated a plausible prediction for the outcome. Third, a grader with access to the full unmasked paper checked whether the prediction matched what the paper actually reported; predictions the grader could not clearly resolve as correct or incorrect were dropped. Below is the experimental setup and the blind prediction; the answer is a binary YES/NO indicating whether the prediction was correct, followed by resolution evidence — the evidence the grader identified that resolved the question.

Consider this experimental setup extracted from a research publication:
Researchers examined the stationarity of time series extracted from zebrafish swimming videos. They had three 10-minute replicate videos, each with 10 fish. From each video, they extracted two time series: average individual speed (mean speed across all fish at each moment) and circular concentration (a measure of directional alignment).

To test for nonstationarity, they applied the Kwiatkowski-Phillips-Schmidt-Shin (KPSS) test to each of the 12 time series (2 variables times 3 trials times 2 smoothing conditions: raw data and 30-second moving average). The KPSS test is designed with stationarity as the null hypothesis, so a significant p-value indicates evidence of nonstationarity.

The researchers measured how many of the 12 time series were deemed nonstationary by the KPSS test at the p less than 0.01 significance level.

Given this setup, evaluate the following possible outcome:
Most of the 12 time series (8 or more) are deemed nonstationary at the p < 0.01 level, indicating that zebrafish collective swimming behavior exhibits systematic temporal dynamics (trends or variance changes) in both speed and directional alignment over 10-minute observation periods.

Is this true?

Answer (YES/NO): YES